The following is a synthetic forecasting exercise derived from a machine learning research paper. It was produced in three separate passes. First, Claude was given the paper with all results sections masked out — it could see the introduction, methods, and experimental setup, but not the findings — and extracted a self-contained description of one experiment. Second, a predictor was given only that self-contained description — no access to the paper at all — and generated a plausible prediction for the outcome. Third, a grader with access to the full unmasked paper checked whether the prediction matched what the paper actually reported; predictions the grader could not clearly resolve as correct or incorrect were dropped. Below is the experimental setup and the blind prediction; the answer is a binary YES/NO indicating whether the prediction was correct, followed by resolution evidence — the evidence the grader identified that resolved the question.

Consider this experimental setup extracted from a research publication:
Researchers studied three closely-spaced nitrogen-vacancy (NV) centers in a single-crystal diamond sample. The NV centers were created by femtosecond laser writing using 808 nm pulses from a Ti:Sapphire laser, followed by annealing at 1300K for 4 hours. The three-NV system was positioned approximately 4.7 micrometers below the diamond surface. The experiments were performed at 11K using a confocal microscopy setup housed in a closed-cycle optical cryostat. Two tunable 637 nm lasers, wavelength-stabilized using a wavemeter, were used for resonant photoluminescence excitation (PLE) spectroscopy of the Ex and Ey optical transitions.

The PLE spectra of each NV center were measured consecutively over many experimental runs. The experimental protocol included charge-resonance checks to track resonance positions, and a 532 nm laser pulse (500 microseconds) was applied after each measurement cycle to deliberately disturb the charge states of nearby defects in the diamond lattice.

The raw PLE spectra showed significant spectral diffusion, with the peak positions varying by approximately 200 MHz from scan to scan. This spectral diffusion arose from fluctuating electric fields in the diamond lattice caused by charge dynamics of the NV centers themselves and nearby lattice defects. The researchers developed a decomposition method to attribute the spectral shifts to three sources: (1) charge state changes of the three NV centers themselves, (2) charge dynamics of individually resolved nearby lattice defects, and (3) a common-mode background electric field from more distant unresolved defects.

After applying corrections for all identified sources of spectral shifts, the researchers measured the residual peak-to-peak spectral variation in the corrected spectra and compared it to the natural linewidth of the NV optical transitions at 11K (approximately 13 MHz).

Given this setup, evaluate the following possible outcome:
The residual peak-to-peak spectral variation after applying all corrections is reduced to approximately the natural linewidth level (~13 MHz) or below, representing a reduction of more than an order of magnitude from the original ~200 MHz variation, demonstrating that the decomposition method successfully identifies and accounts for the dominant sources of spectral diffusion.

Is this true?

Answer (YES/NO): YES